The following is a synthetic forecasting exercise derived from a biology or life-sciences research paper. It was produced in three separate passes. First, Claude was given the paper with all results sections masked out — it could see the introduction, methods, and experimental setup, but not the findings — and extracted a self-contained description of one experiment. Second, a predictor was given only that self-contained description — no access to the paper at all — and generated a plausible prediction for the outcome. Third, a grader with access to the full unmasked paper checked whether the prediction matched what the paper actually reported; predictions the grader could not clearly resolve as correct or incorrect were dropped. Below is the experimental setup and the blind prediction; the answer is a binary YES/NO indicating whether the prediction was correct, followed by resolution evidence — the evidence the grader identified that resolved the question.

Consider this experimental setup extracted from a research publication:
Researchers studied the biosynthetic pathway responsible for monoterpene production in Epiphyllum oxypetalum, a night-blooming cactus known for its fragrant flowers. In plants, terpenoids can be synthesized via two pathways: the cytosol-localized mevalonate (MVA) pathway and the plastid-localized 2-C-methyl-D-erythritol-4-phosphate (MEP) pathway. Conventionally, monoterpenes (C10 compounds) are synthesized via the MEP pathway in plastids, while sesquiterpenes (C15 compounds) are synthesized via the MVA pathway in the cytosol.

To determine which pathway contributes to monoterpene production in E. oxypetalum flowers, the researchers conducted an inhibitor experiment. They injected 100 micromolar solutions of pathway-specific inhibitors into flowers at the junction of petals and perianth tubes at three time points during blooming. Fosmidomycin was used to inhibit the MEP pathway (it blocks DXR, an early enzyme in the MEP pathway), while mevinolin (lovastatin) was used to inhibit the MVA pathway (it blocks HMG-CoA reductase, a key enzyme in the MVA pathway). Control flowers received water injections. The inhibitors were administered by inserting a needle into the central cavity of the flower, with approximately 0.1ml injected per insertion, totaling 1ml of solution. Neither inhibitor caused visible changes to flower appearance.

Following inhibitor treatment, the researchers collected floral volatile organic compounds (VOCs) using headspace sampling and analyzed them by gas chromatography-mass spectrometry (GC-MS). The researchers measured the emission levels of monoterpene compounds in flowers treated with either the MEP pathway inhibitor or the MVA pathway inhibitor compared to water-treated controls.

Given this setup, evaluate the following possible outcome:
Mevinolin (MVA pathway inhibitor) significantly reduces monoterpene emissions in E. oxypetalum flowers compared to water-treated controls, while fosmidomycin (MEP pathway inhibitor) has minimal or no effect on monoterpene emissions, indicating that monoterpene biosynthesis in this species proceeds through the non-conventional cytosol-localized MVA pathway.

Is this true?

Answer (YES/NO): YES